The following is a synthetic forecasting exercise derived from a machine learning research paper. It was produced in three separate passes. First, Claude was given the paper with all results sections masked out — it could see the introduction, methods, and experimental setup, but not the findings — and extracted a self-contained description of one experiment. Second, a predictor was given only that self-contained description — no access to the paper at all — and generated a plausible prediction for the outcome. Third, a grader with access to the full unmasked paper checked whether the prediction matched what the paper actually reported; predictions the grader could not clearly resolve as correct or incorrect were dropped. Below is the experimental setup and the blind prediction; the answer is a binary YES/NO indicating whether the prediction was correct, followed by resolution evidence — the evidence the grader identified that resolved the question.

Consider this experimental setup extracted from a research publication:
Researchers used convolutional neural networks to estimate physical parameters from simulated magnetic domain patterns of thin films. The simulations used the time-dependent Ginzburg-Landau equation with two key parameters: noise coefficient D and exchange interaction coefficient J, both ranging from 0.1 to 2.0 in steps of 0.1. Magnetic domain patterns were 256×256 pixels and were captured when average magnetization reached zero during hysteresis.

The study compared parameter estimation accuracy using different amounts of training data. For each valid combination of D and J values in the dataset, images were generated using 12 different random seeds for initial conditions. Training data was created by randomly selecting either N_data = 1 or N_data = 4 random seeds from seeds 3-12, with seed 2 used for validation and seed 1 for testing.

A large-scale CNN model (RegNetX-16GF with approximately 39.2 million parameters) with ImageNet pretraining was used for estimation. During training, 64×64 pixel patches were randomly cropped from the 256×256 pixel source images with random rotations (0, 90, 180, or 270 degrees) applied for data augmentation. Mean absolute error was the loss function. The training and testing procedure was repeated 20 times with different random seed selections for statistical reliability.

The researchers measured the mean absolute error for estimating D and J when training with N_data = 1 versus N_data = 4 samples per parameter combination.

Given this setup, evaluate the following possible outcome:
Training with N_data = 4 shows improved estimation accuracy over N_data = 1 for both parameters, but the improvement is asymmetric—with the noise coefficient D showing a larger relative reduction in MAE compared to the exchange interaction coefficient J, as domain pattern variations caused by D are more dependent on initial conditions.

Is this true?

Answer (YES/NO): NO